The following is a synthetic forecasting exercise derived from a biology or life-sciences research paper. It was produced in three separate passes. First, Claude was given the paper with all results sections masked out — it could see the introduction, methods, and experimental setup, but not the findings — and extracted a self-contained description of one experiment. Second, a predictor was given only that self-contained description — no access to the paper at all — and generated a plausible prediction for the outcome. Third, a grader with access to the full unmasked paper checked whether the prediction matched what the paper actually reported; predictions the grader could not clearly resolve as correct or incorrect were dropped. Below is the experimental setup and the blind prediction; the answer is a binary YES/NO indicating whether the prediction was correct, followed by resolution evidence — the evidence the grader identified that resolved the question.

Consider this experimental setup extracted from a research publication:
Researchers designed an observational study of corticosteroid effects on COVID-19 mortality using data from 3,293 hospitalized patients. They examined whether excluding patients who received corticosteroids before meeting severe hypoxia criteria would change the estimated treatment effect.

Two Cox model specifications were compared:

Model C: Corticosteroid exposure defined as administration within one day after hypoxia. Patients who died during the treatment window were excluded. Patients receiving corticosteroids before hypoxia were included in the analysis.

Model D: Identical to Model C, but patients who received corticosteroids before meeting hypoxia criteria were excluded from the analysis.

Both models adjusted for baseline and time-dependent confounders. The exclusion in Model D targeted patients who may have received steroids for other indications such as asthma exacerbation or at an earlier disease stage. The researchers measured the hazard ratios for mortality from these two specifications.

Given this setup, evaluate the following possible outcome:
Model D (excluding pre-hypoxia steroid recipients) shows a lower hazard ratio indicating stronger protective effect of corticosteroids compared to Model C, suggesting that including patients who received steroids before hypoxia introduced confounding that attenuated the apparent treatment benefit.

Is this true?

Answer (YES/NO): NO